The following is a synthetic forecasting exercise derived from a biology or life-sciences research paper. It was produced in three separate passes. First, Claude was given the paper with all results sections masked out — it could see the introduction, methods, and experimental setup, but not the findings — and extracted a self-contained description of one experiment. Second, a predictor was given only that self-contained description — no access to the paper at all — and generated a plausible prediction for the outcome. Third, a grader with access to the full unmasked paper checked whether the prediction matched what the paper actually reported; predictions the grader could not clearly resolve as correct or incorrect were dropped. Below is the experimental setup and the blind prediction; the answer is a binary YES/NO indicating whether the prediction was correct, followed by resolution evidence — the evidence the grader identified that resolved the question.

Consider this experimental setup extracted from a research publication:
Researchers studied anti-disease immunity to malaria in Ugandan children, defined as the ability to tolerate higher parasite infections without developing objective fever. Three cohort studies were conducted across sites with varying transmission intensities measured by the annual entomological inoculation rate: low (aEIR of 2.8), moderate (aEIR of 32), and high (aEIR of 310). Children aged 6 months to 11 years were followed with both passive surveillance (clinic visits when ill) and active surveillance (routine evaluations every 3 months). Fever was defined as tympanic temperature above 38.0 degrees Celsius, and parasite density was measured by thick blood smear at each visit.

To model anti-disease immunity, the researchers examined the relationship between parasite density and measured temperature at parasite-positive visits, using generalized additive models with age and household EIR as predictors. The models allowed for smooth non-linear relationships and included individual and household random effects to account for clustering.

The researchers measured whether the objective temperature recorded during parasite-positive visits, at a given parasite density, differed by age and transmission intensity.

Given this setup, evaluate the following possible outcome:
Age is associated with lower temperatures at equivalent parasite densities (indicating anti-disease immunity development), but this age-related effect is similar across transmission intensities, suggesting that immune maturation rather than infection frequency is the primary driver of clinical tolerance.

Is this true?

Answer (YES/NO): NO